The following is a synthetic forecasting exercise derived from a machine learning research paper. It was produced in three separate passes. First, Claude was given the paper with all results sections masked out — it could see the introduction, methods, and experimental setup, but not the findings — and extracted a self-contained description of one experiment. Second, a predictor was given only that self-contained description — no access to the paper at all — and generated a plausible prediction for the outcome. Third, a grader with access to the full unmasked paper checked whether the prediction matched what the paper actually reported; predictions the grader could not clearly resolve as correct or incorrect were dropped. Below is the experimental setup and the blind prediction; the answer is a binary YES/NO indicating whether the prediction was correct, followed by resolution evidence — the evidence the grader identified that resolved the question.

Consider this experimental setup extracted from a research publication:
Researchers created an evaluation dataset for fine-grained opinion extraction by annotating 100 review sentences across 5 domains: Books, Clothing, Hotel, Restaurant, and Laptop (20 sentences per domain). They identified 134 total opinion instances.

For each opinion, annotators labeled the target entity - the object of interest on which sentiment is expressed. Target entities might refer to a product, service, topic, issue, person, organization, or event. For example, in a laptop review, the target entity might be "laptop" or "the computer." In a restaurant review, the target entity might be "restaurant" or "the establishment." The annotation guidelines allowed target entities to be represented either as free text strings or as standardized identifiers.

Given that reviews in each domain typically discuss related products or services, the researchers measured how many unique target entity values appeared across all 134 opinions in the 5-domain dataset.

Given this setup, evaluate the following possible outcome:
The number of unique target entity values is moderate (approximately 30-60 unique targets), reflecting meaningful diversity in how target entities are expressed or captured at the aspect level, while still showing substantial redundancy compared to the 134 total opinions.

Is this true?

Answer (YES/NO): NO